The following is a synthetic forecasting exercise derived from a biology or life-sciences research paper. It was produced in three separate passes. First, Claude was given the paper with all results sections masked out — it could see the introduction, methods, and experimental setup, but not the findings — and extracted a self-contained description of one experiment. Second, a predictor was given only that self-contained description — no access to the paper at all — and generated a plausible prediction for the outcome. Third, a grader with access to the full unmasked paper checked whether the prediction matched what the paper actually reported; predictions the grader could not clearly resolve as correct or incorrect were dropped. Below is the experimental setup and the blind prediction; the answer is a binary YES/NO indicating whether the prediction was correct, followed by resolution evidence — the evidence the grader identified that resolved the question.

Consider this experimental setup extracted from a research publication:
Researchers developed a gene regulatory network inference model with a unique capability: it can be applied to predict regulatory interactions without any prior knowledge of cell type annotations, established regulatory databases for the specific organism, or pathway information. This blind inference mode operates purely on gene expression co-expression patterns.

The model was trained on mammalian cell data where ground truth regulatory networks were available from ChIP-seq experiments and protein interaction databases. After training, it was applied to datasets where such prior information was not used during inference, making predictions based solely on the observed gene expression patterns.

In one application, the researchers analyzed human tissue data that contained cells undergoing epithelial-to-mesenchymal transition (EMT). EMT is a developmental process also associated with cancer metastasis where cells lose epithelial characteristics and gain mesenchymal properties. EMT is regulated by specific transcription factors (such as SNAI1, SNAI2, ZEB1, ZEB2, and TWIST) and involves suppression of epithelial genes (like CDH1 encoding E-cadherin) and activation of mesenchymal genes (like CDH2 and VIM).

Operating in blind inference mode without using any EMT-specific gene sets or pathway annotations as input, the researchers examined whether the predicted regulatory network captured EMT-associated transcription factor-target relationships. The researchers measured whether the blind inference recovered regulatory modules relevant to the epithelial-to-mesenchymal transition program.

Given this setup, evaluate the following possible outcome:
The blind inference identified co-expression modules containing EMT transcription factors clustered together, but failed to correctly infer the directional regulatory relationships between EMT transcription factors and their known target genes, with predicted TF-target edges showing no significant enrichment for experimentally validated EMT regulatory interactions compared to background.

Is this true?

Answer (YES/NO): NO